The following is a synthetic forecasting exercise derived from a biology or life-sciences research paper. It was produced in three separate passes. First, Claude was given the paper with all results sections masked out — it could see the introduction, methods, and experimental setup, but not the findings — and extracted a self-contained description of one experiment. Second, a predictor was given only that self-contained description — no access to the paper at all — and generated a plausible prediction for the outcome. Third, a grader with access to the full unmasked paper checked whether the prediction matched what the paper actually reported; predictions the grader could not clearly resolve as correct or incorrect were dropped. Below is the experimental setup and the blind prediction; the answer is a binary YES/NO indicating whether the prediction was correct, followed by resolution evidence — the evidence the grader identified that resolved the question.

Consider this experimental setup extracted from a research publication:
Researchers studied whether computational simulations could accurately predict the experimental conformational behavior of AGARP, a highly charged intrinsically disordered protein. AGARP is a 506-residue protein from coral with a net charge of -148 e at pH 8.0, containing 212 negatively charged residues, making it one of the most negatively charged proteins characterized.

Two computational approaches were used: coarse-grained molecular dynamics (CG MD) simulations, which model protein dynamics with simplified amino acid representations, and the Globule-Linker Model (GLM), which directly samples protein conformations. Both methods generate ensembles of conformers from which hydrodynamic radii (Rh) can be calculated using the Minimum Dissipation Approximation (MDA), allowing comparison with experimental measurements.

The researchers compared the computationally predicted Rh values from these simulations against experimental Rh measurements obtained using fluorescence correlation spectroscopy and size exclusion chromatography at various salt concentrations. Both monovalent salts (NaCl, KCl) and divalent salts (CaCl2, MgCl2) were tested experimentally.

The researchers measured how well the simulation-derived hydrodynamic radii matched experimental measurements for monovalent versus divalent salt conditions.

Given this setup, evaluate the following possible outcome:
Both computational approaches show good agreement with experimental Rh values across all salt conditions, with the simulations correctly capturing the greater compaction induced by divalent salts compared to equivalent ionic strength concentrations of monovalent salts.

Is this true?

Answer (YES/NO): NO